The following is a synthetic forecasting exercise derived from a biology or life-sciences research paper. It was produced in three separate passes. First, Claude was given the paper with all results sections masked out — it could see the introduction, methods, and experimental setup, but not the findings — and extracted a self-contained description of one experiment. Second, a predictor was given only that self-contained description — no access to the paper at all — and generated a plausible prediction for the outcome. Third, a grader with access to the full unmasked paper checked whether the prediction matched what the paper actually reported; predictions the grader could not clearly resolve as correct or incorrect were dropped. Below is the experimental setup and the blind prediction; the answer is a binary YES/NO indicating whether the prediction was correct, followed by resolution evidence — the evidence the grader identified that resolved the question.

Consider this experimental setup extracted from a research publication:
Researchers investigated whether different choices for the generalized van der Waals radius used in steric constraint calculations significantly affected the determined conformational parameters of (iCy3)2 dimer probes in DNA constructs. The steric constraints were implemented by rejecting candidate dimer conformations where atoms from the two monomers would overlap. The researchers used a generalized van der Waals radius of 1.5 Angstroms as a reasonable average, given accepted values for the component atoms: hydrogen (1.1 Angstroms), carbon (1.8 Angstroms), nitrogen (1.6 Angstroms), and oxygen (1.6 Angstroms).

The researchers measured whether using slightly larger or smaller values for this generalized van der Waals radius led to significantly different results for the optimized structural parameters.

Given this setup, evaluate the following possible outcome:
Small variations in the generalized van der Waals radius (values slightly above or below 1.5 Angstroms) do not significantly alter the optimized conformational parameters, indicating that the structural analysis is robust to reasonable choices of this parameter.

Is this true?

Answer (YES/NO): YES